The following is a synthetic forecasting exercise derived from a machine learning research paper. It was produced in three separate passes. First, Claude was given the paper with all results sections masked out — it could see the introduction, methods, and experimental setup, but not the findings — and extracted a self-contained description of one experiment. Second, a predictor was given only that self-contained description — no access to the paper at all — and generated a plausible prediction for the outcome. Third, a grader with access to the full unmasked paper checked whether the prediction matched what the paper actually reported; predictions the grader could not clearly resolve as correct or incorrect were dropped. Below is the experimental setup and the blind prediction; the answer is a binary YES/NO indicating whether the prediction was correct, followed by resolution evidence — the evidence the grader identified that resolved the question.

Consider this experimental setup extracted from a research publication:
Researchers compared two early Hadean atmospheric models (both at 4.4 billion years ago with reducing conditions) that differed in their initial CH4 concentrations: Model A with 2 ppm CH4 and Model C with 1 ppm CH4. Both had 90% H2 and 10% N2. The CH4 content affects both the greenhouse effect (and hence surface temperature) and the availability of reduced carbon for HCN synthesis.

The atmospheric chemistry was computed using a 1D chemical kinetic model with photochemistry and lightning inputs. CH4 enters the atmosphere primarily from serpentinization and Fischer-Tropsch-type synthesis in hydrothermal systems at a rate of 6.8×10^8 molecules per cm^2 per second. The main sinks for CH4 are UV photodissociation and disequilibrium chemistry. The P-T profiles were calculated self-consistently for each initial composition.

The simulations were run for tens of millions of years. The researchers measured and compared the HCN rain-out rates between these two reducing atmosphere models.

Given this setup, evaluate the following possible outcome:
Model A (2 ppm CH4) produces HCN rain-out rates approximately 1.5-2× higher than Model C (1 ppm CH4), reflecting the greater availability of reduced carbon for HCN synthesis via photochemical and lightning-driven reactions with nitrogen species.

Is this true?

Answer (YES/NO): NO